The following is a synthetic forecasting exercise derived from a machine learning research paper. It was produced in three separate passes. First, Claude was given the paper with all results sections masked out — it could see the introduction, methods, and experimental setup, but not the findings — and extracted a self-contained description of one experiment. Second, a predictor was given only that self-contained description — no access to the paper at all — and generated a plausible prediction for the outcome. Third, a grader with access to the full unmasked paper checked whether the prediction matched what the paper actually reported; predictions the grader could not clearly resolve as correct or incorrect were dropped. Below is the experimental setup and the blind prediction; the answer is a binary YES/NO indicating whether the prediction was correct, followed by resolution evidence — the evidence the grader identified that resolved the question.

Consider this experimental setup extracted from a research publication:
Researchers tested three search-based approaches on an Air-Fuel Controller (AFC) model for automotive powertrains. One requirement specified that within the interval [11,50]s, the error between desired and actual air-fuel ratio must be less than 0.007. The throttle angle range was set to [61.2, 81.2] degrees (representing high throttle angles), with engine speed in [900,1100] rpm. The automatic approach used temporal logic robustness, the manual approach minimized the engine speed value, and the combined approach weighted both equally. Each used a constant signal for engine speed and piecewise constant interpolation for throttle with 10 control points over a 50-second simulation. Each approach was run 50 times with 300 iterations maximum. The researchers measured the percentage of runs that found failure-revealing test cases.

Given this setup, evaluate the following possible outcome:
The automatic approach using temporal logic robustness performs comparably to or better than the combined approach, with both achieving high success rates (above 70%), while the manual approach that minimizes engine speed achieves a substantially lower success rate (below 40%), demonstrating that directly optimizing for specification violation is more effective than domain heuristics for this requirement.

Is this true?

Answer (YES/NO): NO